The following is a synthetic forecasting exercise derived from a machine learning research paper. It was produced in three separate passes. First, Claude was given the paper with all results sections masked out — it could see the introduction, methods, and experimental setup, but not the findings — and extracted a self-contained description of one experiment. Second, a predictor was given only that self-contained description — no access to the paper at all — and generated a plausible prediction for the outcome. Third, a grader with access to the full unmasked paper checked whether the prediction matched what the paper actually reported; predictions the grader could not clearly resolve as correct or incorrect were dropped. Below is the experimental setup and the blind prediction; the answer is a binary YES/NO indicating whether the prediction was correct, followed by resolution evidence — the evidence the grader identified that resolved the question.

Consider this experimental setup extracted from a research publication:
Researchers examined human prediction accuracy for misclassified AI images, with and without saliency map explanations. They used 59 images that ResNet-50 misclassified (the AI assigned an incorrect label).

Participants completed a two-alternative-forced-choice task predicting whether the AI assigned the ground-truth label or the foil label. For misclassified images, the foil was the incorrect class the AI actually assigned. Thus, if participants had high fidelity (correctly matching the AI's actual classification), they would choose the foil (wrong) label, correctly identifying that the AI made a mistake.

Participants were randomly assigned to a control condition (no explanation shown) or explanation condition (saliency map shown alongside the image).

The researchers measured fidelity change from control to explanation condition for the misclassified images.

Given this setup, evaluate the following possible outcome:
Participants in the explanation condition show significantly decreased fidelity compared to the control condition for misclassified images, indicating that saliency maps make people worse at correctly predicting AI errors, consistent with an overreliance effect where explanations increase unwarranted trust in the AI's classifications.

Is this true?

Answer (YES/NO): NO